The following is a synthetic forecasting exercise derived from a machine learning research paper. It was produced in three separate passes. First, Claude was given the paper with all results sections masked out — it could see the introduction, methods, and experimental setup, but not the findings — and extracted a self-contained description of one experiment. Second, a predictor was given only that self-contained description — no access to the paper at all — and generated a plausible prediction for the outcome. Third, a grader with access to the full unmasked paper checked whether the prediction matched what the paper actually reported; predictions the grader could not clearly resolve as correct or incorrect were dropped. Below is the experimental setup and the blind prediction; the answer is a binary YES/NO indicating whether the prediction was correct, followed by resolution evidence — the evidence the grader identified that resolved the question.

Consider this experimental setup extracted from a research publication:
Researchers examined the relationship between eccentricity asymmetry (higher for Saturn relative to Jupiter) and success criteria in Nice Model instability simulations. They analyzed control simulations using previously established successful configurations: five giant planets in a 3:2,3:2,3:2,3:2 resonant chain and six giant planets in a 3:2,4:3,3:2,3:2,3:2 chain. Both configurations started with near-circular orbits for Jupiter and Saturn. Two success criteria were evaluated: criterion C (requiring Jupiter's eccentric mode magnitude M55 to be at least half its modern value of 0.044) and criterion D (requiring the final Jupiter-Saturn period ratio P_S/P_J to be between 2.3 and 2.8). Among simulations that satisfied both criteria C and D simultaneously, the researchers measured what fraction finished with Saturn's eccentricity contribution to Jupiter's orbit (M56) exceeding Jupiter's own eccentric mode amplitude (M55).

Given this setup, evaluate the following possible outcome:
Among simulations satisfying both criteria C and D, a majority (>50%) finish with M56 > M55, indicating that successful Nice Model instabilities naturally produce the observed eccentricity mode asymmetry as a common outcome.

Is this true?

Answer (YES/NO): NO